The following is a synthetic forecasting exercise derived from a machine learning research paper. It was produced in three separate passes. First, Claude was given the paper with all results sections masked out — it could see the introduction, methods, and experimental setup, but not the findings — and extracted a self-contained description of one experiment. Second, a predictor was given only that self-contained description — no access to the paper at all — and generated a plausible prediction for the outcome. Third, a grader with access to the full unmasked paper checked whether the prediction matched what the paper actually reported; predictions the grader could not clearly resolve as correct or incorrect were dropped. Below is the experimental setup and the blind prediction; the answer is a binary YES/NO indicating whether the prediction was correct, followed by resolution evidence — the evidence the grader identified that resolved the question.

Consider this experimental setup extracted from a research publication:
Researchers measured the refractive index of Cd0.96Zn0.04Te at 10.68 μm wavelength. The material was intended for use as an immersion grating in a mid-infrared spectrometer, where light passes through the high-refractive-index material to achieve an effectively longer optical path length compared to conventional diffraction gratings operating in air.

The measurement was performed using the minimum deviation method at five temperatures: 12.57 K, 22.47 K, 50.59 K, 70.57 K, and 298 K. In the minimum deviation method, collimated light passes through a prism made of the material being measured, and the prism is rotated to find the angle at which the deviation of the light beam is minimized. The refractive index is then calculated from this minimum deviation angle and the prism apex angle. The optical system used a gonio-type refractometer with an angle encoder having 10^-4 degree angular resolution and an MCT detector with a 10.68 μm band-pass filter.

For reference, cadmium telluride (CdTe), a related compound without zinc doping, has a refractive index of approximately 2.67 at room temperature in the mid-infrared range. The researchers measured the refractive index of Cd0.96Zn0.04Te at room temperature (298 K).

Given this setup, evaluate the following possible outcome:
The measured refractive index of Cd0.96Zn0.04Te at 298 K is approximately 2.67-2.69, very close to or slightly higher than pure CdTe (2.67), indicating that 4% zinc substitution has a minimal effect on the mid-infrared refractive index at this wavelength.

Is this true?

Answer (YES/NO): NO